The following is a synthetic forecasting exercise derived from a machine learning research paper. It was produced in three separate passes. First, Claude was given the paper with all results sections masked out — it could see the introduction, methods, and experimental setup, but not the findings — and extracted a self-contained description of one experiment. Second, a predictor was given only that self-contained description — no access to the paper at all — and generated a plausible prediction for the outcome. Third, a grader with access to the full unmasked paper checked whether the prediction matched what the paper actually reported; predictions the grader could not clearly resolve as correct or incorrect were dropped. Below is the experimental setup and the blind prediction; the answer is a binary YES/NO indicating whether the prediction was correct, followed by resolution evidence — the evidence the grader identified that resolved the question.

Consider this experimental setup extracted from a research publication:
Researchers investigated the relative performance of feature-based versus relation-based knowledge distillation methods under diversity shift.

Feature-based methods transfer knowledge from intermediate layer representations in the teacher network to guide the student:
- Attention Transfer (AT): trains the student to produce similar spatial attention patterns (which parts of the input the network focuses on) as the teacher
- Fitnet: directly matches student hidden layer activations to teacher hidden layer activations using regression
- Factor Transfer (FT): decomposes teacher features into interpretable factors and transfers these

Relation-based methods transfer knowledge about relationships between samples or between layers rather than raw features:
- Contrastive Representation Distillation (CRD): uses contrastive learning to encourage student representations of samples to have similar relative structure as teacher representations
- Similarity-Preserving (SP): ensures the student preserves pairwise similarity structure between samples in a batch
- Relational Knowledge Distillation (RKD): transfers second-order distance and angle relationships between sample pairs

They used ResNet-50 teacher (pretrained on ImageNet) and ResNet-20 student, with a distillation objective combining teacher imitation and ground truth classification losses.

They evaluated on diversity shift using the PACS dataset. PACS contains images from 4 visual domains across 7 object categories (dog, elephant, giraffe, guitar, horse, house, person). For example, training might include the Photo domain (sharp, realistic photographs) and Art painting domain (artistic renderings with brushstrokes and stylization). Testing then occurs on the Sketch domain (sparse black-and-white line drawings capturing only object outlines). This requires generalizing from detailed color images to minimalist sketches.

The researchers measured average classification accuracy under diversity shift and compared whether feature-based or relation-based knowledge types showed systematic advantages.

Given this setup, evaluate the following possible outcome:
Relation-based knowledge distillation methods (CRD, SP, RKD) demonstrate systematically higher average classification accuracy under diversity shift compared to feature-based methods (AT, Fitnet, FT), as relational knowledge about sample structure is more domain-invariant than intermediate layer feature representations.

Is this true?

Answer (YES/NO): NO